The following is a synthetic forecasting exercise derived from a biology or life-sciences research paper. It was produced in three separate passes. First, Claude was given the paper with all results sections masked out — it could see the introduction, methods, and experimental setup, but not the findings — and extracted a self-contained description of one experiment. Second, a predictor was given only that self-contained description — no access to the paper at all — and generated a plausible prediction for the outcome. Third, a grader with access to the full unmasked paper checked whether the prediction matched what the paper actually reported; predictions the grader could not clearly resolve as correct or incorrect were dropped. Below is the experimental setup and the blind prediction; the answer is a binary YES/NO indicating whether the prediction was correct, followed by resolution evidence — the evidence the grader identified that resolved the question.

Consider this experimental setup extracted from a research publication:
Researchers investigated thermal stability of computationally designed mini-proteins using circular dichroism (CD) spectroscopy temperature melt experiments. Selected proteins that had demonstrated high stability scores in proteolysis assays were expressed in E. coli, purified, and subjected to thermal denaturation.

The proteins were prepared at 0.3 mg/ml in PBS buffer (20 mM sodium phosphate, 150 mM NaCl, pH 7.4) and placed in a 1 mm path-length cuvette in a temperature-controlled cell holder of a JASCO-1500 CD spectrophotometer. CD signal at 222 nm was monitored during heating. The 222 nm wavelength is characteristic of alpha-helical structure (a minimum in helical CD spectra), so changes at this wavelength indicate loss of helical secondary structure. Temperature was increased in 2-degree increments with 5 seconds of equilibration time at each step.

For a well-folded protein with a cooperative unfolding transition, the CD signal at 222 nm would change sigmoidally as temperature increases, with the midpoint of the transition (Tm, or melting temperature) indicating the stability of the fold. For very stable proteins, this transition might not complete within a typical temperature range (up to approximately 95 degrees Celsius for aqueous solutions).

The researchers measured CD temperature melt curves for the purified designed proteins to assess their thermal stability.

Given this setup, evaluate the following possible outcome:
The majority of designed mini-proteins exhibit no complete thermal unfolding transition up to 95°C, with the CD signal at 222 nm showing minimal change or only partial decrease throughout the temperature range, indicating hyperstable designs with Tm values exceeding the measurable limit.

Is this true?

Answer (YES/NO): NO